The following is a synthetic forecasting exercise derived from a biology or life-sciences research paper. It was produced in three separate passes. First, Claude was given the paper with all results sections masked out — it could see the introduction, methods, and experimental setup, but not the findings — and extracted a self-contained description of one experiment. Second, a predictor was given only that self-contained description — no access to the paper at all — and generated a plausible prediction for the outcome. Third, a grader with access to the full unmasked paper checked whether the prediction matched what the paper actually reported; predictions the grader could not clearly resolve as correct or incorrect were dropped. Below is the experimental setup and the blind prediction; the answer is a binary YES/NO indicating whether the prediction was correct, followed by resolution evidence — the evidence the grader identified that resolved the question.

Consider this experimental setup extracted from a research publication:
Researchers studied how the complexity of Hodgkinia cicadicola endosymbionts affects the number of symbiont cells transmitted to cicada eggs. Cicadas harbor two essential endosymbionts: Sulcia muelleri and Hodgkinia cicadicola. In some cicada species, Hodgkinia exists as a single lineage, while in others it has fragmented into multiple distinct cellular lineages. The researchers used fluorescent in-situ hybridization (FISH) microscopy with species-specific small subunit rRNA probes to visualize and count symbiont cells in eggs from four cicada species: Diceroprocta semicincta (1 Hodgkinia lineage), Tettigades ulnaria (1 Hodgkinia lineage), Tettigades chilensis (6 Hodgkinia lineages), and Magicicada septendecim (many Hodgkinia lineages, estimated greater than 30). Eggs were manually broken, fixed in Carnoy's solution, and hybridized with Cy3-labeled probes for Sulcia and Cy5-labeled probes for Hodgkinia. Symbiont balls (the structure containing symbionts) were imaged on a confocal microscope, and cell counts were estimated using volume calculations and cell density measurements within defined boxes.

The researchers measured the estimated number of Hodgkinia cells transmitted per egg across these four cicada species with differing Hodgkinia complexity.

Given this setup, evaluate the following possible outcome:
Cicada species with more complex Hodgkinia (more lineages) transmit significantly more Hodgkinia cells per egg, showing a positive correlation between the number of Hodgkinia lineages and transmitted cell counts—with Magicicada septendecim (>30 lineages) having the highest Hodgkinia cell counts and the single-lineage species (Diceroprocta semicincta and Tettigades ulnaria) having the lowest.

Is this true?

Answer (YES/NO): YES